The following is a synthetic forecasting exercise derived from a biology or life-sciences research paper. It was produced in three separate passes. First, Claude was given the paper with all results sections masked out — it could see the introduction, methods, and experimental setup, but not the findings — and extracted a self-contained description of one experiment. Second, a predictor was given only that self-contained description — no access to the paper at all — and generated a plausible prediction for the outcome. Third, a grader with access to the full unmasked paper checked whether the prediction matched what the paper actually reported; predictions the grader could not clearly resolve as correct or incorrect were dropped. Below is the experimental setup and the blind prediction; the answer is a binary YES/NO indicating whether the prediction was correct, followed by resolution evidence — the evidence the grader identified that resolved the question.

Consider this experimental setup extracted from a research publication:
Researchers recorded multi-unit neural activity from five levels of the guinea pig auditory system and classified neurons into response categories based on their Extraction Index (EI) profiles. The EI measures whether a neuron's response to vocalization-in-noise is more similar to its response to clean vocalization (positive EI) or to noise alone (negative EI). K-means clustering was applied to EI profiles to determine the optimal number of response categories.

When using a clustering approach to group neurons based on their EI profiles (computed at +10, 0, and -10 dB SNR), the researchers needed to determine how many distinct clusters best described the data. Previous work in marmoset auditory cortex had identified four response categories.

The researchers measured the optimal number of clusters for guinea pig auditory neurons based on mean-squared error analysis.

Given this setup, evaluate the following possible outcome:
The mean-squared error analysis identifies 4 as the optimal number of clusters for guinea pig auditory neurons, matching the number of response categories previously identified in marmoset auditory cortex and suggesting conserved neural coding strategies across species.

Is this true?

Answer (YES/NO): NO